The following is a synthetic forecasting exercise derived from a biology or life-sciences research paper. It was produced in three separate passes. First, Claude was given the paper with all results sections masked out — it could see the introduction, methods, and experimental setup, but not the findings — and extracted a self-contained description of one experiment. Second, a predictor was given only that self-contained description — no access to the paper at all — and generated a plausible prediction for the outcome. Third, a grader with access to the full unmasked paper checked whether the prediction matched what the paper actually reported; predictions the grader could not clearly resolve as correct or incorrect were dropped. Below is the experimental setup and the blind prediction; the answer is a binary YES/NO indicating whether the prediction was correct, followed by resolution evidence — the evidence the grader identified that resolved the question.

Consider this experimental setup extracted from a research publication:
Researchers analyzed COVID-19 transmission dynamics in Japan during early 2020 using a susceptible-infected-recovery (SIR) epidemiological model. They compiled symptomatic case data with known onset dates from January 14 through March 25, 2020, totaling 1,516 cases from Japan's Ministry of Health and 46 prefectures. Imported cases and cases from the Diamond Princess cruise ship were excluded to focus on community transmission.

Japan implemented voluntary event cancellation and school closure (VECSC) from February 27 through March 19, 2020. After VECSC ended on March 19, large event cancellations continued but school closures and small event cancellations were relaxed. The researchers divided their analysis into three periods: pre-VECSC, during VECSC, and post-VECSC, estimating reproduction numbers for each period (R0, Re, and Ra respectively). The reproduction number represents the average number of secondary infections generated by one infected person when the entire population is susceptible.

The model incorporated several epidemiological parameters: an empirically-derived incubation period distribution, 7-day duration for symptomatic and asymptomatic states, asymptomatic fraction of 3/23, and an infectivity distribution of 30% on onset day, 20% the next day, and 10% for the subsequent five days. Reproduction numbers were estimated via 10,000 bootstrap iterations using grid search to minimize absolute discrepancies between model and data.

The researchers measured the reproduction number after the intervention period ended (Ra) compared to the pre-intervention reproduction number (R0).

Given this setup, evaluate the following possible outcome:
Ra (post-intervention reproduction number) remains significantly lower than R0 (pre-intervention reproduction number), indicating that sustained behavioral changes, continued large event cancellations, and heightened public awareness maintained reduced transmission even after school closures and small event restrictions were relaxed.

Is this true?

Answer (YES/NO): NO